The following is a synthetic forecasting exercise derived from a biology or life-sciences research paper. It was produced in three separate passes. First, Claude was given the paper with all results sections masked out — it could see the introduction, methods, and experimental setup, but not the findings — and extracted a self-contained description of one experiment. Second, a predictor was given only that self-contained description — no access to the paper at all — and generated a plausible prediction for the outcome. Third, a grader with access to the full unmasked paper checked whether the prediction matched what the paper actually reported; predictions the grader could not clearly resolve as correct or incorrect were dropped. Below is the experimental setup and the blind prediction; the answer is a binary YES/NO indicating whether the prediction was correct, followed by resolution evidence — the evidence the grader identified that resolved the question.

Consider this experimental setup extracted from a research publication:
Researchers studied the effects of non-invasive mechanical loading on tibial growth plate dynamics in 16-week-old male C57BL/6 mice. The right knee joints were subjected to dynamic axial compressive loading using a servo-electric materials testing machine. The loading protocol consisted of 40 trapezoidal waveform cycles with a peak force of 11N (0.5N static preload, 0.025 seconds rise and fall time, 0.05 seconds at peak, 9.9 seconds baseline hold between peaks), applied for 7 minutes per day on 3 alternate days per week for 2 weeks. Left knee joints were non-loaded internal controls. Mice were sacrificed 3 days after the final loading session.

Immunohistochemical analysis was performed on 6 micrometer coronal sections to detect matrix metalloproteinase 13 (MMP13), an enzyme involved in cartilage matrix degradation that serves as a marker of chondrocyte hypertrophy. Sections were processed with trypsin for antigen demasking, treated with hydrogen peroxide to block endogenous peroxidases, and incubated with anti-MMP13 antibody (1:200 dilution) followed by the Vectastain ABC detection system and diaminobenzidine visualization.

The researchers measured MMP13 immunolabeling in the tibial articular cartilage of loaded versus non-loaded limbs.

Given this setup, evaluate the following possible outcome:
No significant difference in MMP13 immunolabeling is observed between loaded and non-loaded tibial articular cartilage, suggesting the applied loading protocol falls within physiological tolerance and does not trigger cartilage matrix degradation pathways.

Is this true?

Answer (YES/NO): NO